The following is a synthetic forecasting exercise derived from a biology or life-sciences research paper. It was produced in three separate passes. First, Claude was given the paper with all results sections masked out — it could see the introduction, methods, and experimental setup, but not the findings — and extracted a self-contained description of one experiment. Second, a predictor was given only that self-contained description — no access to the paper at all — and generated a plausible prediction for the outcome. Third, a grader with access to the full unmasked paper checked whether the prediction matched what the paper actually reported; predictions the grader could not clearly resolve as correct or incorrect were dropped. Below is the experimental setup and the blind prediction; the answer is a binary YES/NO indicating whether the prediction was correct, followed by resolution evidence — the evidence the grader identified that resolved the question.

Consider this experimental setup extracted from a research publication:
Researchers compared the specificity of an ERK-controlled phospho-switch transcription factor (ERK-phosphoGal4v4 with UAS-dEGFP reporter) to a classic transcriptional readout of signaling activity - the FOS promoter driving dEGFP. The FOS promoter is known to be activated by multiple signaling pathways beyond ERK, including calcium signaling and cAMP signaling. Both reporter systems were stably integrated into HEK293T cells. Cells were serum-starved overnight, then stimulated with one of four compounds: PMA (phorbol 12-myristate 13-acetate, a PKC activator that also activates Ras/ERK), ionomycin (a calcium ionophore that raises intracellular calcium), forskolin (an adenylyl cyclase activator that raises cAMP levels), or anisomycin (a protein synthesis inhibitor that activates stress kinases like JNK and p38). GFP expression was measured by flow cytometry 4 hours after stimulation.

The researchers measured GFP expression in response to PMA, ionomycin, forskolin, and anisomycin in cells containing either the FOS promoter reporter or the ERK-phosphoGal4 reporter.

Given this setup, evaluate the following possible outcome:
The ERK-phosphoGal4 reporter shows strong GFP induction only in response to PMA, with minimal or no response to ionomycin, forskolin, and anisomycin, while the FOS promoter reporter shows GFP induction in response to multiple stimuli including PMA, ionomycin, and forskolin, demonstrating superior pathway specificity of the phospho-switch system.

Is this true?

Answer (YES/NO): NO